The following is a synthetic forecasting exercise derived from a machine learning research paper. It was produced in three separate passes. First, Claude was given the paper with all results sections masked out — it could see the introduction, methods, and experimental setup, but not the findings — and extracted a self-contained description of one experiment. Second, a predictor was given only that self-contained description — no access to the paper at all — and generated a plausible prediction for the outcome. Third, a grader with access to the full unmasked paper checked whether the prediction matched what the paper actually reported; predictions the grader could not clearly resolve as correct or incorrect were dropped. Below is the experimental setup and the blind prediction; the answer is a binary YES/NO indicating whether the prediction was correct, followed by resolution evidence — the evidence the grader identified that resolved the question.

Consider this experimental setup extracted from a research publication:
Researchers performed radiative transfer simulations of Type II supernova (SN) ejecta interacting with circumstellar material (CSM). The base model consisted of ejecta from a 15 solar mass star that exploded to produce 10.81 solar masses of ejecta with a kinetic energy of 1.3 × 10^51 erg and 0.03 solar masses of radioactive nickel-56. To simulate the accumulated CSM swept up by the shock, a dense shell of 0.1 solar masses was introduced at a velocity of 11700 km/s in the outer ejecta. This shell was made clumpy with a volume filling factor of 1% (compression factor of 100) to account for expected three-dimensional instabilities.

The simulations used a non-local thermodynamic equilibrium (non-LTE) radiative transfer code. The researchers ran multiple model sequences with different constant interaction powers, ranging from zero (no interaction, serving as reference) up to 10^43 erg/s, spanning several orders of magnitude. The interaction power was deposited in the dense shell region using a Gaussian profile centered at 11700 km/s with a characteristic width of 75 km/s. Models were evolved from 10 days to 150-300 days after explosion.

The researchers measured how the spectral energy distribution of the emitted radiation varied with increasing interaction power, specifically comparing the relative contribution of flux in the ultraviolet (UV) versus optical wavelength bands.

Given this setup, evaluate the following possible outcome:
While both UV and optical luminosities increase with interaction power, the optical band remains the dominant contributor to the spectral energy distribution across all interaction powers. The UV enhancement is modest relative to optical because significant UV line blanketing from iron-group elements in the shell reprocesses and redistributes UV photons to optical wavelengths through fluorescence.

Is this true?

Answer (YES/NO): NO